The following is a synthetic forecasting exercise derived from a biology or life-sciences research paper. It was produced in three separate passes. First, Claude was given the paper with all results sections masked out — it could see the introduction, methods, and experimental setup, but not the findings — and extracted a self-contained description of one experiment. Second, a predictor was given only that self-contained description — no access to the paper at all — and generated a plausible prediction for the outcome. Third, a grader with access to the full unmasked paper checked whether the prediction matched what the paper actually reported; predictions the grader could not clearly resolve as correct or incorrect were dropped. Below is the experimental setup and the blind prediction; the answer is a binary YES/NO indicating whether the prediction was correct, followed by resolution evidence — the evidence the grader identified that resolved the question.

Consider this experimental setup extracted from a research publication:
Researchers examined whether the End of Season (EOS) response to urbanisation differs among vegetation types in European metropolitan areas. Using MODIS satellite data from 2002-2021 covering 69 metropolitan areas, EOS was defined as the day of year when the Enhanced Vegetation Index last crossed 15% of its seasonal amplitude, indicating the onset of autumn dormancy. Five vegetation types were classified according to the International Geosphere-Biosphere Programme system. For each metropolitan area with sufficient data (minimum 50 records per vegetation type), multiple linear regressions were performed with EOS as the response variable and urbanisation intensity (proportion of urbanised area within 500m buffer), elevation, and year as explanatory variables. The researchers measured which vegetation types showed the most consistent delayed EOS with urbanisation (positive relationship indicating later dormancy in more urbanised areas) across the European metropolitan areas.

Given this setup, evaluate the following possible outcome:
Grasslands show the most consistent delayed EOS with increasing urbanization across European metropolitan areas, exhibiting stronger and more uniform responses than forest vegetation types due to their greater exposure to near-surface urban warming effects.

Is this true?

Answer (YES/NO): NO